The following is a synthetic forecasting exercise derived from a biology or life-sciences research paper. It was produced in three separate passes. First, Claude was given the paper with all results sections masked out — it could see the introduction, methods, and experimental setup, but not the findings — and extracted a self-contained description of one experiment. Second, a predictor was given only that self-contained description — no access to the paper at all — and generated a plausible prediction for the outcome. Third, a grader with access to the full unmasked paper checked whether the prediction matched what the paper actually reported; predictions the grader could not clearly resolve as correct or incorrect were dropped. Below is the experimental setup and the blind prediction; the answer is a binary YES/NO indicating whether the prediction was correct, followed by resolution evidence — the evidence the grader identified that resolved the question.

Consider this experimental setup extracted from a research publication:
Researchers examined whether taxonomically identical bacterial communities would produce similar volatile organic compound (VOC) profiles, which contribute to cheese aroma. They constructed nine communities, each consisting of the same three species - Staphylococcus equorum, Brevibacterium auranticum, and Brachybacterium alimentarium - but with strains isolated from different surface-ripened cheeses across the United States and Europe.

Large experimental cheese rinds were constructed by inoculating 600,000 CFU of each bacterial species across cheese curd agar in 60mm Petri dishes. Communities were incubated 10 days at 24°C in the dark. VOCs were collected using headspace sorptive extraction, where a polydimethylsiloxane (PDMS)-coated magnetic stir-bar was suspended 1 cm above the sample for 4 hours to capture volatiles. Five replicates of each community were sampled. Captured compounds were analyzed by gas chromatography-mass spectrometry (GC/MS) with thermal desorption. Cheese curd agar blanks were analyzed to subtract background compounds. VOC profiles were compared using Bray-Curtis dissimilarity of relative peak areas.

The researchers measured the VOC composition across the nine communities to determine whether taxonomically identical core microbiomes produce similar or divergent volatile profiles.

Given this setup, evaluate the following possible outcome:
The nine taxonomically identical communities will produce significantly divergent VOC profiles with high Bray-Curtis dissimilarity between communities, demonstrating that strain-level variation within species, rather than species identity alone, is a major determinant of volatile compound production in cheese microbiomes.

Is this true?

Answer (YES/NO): YES